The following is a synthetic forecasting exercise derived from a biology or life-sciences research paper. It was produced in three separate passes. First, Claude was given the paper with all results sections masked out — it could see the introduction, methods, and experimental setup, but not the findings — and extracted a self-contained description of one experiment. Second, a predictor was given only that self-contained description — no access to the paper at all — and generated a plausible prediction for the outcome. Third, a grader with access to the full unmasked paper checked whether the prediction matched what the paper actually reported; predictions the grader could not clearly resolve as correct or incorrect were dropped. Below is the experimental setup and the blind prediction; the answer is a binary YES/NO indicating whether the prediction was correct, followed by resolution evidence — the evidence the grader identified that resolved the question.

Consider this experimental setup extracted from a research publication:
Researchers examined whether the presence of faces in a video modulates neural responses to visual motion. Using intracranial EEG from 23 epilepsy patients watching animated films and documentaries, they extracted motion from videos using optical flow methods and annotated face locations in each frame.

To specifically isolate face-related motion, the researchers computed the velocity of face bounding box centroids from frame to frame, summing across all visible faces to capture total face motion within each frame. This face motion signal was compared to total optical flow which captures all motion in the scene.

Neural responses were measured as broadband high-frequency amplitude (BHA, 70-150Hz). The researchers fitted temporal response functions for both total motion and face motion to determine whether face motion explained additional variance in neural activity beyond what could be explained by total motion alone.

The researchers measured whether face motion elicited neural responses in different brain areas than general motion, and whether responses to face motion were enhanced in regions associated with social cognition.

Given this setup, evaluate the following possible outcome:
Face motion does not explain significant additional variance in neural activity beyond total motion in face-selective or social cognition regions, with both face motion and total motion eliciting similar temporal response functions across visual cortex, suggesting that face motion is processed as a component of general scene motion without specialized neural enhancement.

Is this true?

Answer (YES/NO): NO